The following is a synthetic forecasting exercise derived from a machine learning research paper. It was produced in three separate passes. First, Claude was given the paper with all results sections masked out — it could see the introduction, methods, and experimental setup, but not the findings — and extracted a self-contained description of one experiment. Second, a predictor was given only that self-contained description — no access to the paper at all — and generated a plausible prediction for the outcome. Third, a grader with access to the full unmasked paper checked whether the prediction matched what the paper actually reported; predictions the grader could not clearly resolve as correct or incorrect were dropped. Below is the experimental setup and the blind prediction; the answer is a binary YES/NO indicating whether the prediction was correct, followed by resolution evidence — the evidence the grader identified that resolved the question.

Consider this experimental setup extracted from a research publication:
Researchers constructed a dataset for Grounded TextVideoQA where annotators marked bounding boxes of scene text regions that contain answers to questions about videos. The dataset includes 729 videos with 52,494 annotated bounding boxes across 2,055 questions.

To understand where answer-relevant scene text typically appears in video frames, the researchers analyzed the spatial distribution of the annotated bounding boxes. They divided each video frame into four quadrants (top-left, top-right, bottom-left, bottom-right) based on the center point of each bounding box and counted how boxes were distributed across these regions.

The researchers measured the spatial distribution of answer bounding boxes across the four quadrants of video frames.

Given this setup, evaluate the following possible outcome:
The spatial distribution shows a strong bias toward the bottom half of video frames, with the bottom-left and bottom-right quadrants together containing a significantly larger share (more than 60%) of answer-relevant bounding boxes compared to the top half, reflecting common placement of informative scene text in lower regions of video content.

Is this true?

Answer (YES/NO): NO